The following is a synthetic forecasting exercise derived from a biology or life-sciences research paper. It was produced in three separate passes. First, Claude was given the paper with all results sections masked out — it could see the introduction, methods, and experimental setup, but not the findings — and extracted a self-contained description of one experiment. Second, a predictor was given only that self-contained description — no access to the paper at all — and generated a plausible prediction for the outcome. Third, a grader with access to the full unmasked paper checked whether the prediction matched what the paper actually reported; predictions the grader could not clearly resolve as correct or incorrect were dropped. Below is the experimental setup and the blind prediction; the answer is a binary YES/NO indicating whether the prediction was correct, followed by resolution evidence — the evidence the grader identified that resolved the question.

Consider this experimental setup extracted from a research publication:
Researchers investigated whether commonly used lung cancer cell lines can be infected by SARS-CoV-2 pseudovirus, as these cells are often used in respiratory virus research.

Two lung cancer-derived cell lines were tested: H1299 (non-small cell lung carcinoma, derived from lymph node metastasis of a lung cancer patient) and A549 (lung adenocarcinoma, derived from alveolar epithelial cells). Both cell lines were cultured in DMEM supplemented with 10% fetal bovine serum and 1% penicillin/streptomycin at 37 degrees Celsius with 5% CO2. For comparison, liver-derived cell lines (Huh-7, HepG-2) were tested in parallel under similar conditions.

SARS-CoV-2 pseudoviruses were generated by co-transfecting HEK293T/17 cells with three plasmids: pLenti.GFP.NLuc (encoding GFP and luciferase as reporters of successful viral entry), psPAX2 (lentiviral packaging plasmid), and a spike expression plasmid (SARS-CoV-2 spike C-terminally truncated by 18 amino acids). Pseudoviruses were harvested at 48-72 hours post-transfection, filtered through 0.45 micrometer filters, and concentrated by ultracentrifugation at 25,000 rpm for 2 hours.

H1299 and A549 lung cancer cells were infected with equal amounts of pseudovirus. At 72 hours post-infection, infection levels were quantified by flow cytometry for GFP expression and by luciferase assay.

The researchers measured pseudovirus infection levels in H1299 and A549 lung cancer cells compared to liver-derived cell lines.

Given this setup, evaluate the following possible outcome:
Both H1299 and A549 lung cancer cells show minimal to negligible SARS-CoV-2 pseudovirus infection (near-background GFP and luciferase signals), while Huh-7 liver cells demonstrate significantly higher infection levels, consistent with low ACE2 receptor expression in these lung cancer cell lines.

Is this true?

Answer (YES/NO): NO